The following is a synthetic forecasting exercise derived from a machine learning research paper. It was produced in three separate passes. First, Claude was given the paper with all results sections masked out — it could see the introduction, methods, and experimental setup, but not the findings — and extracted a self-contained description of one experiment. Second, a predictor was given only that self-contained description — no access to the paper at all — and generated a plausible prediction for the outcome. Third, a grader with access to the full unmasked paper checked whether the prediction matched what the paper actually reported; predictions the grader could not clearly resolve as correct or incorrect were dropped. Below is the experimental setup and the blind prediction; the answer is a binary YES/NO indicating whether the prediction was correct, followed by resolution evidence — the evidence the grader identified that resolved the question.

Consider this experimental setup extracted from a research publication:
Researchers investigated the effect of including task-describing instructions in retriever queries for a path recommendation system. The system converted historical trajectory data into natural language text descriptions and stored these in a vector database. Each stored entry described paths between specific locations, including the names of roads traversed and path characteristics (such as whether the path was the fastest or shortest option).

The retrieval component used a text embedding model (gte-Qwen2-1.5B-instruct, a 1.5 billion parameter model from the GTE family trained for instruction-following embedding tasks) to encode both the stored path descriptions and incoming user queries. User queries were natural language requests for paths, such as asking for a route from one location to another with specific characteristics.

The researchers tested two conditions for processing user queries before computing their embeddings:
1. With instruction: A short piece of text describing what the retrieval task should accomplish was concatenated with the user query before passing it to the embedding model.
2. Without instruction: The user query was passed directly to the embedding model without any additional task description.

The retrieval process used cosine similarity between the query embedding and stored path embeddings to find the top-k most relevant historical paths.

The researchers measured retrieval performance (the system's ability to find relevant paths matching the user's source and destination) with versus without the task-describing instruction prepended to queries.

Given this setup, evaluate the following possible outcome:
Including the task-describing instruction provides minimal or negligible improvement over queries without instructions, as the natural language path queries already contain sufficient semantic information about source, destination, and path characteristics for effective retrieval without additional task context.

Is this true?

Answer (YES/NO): NO